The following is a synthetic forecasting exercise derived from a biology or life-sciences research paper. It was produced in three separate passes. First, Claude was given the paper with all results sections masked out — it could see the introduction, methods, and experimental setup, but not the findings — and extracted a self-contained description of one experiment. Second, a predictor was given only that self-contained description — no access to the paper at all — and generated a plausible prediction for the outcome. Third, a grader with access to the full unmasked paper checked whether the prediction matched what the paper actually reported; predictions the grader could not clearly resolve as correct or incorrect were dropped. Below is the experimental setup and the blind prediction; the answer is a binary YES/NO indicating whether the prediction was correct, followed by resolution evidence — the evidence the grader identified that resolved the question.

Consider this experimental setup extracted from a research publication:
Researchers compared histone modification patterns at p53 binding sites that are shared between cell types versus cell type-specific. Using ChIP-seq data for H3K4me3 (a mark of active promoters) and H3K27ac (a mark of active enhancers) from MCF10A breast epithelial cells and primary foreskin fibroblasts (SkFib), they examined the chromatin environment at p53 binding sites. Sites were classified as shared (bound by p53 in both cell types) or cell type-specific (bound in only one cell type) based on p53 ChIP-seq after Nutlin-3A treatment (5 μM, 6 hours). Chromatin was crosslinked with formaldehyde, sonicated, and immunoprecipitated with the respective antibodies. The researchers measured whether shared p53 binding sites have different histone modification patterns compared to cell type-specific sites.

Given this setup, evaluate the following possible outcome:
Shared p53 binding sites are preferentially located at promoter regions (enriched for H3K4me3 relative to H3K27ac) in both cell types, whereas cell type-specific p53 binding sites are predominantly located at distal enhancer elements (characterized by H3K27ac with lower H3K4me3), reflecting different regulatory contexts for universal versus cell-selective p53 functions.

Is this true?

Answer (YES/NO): NO